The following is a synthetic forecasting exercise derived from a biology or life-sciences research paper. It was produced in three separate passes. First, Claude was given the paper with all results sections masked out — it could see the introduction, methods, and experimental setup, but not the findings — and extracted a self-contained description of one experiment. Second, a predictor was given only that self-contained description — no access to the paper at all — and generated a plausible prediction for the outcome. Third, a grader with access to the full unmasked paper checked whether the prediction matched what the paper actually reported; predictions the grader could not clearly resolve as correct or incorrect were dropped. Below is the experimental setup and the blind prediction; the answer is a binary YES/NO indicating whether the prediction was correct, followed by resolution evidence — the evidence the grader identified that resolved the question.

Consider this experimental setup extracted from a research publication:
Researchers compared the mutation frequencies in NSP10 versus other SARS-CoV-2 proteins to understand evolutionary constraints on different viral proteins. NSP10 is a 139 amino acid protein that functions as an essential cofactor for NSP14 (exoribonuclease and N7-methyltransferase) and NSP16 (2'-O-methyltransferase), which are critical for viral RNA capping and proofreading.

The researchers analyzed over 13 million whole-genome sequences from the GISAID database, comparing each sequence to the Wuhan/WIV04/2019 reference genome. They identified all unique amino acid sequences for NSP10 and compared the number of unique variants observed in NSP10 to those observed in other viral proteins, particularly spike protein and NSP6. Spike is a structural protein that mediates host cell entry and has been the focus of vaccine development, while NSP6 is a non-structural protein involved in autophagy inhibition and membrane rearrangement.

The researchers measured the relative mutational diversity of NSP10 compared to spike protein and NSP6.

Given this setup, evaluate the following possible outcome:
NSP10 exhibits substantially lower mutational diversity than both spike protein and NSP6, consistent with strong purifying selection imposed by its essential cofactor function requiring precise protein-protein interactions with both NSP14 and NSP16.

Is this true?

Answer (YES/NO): YES